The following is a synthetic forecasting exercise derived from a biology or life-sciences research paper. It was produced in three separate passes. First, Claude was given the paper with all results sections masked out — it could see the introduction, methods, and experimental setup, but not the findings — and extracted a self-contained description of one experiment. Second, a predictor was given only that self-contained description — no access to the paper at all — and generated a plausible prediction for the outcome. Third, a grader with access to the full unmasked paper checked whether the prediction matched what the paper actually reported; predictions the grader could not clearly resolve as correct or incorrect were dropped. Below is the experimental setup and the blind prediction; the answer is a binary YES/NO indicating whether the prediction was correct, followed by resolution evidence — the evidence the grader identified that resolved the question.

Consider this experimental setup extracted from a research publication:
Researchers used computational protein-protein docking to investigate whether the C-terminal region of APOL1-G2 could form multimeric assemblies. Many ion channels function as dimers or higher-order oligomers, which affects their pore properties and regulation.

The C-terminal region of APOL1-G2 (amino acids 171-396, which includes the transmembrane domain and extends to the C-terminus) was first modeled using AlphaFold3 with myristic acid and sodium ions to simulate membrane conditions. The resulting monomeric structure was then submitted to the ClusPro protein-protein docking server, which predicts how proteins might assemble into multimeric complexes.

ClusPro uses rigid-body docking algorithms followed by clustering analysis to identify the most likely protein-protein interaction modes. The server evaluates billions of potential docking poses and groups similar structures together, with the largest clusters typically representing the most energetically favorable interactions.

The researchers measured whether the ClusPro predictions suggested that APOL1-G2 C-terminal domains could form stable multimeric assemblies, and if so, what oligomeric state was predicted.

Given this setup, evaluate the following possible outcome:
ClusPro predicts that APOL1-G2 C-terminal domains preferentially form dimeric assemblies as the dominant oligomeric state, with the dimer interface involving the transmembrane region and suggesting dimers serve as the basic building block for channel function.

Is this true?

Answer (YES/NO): NO